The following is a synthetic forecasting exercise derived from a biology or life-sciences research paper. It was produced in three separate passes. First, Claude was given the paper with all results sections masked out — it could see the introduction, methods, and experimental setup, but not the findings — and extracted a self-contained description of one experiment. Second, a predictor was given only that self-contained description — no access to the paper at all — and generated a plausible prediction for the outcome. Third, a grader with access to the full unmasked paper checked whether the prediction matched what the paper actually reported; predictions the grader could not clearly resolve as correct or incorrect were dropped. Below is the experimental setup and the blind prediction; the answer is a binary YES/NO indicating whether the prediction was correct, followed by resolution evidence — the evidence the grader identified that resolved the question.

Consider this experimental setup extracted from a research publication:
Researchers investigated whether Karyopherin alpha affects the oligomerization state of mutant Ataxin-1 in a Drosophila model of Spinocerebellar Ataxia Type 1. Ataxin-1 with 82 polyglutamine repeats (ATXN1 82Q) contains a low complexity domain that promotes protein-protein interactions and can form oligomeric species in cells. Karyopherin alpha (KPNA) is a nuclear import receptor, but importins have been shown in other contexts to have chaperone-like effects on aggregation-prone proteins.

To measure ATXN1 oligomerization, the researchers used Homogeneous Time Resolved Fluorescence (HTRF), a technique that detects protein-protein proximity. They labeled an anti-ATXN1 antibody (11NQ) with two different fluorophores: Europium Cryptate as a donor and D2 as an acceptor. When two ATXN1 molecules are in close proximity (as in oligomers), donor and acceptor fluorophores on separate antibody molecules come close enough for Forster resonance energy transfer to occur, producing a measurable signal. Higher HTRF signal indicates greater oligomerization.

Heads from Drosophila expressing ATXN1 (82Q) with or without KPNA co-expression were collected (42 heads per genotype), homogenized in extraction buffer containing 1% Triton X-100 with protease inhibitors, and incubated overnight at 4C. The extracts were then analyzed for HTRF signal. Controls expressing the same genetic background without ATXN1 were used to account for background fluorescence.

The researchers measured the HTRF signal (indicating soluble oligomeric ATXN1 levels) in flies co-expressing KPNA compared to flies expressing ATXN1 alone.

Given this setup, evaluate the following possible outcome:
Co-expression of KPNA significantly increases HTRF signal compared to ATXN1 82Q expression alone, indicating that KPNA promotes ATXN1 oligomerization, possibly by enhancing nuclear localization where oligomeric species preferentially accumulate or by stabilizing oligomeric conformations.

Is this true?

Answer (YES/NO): NO